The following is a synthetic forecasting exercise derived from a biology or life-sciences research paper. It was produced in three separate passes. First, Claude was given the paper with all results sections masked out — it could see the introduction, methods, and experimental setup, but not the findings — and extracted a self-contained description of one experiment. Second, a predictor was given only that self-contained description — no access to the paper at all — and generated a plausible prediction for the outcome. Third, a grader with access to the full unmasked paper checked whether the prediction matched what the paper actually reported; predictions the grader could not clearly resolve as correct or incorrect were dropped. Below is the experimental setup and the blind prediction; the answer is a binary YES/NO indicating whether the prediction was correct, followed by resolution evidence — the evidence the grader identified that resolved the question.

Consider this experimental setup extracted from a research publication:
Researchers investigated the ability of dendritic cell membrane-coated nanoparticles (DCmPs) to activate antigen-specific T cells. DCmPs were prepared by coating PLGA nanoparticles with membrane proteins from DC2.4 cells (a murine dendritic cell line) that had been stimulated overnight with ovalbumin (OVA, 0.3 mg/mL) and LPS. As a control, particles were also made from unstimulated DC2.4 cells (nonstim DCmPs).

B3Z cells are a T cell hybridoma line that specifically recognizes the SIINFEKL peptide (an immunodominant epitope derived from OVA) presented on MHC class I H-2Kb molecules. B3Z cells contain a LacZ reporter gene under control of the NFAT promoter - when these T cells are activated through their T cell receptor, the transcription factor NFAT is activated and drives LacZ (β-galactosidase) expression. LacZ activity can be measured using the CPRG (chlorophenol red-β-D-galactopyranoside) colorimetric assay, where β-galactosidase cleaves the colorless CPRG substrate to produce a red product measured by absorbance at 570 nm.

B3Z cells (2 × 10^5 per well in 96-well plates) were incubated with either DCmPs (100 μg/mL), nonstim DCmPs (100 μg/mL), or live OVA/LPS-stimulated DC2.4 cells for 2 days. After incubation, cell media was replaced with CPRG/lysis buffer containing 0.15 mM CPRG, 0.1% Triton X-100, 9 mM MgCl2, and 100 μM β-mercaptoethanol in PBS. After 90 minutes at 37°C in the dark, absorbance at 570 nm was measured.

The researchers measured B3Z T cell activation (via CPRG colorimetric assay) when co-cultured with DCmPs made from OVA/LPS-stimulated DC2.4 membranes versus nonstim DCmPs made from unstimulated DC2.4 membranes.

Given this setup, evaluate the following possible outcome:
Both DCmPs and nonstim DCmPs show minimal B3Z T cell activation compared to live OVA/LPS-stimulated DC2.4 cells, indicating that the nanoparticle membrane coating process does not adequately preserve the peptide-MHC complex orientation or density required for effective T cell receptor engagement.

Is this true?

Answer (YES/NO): NO